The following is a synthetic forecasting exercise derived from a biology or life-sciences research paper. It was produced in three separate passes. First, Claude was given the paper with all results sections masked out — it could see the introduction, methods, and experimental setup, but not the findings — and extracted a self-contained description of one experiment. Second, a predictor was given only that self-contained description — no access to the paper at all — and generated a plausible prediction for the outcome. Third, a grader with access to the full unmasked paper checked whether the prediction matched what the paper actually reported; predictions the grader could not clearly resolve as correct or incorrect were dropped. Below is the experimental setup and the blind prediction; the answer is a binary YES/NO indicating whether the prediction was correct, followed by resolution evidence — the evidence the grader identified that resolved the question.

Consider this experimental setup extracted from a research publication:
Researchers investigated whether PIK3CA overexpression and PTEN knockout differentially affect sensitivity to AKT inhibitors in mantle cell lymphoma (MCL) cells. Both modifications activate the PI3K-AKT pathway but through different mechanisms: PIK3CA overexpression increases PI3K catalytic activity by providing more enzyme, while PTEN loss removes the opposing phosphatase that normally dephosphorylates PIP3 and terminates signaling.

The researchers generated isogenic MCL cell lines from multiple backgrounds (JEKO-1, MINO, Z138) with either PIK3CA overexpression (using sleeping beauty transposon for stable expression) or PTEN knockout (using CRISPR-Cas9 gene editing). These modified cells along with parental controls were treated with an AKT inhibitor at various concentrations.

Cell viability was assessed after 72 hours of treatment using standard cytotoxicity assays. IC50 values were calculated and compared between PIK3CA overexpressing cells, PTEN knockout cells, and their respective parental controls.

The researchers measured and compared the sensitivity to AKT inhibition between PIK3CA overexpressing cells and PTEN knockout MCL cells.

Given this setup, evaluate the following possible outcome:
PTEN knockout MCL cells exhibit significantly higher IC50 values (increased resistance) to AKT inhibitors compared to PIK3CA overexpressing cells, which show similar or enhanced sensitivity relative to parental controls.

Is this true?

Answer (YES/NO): NO